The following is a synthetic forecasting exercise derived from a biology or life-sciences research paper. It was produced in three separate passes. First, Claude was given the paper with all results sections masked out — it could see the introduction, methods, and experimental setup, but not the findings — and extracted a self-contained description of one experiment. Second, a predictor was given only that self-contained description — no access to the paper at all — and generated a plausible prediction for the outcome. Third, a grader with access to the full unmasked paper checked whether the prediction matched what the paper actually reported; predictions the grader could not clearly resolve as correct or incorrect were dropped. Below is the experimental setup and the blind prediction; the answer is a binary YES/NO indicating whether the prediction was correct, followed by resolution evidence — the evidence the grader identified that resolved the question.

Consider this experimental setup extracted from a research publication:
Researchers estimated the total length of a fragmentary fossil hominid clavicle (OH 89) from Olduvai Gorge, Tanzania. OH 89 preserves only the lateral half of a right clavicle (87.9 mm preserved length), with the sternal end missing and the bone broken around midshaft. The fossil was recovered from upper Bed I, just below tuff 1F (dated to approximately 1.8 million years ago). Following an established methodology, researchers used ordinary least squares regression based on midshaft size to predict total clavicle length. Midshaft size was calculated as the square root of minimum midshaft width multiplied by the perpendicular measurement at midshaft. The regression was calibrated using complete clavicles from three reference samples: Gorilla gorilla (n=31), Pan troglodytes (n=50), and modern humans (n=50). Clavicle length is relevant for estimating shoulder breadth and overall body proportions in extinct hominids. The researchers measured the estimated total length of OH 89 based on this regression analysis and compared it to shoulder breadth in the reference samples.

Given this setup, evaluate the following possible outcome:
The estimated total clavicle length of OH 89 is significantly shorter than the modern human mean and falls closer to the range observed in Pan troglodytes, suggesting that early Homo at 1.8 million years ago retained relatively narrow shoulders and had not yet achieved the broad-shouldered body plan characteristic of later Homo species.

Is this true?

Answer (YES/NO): NO